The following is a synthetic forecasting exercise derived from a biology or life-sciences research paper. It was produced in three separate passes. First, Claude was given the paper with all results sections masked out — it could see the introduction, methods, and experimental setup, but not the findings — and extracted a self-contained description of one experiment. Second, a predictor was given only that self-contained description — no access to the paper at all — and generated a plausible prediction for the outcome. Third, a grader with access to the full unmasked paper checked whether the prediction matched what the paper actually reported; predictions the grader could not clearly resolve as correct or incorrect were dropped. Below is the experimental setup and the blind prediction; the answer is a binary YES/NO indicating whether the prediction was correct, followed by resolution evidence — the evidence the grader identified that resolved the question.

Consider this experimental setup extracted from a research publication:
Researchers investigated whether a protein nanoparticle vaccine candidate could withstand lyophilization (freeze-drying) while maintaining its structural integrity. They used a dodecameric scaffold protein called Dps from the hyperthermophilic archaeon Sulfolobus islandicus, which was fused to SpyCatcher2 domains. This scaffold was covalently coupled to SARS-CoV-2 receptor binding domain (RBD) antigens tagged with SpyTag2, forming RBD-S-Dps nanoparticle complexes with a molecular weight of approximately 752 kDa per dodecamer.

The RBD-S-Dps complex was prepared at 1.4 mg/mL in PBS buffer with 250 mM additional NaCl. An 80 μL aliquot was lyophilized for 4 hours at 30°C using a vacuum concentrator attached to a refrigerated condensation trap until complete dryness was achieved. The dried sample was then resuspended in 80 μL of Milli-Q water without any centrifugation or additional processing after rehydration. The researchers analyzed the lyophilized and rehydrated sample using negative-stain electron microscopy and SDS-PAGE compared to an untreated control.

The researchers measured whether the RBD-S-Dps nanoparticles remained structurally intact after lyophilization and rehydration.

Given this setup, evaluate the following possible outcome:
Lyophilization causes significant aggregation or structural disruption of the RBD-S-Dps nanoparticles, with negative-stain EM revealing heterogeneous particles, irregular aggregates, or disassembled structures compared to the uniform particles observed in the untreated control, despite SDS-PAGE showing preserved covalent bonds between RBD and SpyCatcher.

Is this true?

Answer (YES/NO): NO